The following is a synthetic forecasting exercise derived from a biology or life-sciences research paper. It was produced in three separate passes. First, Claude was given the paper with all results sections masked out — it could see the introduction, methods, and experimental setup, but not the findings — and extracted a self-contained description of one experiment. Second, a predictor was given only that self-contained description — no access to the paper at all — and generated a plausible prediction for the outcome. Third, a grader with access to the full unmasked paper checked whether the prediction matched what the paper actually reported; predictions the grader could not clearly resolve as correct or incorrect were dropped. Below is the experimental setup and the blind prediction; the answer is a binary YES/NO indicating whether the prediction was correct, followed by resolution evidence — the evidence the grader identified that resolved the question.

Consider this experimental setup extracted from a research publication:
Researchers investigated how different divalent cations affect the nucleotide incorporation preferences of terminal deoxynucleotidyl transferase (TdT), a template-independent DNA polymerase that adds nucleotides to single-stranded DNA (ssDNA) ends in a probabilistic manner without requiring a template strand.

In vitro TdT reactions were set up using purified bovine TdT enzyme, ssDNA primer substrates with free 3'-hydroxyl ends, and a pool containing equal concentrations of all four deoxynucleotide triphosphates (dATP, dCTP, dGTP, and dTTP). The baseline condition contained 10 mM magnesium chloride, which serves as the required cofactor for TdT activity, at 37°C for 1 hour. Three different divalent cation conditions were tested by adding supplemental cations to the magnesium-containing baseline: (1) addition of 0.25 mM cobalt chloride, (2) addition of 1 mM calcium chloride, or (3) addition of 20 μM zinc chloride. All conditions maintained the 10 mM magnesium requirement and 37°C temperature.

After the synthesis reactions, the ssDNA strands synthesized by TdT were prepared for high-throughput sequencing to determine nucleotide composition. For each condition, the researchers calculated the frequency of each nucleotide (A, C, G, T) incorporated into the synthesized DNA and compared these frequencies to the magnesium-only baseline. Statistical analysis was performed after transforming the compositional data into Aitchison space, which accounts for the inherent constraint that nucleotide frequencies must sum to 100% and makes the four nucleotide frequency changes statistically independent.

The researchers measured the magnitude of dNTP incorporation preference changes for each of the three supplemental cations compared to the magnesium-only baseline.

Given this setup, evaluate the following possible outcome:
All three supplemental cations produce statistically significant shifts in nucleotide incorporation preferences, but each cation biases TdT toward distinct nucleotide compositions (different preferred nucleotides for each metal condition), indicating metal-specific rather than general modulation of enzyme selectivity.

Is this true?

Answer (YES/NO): NO